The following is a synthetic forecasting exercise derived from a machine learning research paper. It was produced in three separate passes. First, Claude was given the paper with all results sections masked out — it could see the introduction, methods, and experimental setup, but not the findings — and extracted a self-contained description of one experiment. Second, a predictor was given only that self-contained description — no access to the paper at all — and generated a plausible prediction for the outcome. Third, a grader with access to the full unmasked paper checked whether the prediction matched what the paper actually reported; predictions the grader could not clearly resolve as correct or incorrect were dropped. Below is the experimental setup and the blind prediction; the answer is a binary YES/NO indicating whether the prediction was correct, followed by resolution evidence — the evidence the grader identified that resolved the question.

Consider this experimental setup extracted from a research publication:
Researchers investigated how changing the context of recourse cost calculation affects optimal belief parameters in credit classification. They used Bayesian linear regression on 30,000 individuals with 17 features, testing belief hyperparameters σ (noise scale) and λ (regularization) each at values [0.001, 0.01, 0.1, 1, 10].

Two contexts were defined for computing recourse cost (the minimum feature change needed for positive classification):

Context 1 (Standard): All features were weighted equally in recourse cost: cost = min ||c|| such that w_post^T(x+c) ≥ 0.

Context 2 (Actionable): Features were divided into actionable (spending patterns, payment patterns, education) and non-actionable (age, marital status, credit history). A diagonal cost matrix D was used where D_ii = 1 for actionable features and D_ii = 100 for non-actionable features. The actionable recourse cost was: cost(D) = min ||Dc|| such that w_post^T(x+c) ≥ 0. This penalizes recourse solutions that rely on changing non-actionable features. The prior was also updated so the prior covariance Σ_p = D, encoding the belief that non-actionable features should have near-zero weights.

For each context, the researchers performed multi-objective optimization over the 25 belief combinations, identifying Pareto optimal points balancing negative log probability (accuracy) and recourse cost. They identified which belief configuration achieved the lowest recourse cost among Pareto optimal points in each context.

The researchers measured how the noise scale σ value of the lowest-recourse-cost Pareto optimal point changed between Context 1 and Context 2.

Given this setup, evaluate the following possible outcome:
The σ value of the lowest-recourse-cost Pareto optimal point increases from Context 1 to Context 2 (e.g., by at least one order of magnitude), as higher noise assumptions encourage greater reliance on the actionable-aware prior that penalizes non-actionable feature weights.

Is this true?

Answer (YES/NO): NO